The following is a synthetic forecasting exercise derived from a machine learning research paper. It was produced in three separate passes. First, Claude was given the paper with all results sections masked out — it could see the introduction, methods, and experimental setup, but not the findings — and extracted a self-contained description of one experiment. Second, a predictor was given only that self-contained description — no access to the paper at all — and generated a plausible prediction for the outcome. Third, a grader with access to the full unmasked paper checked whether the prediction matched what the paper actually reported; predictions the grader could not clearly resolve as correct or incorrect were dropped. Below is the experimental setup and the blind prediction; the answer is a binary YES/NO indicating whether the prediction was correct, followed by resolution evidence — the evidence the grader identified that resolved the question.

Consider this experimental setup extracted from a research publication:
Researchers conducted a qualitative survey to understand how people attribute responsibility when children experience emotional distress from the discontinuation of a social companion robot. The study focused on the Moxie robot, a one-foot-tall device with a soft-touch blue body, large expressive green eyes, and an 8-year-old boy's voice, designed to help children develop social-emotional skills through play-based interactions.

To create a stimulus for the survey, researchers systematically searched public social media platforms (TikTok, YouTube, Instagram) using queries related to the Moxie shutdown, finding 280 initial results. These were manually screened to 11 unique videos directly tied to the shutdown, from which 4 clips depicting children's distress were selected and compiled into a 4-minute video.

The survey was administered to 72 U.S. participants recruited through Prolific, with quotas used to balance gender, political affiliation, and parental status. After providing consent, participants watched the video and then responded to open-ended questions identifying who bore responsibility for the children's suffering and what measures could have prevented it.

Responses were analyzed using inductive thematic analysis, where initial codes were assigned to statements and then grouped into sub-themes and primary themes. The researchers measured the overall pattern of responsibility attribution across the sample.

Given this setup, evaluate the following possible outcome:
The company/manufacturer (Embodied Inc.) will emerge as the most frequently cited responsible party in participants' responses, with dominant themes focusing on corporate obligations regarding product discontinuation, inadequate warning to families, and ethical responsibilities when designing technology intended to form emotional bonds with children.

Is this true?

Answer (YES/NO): YES